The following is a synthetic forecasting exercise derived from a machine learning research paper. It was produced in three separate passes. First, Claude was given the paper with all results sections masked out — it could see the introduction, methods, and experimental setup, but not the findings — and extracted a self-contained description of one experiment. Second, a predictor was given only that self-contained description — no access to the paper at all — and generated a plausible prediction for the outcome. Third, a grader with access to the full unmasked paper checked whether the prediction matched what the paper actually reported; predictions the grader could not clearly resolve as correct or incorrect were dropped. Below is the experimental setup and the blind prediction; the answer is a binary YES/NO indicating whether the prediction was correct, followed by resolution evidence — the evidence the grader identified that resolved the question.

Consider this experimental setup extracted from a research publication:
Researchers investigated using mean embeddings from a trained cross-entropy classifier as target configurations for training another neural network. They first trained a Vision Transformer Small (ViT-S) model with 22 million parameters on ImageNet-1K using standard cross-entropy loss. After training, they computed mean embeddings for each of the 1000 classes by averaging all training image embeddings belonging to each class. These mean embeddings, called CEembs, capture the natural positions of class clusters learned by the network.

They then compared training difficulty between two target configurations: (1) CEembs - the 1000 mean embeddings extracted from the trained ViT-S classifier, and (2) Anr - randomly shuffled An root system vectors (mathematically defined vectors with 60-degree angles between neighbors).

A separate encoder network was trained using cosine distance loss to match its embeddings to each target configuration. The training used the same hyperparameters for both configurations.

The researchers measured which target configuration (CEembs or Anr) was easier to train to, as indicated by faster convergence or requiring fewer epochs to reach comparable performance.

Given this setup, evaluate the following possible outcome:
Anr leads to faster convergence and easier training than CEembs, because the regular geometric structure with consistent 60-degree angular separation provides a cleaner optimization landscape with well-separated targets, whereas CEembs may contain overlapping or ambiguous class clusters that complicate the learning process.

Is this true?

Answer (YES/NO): NO